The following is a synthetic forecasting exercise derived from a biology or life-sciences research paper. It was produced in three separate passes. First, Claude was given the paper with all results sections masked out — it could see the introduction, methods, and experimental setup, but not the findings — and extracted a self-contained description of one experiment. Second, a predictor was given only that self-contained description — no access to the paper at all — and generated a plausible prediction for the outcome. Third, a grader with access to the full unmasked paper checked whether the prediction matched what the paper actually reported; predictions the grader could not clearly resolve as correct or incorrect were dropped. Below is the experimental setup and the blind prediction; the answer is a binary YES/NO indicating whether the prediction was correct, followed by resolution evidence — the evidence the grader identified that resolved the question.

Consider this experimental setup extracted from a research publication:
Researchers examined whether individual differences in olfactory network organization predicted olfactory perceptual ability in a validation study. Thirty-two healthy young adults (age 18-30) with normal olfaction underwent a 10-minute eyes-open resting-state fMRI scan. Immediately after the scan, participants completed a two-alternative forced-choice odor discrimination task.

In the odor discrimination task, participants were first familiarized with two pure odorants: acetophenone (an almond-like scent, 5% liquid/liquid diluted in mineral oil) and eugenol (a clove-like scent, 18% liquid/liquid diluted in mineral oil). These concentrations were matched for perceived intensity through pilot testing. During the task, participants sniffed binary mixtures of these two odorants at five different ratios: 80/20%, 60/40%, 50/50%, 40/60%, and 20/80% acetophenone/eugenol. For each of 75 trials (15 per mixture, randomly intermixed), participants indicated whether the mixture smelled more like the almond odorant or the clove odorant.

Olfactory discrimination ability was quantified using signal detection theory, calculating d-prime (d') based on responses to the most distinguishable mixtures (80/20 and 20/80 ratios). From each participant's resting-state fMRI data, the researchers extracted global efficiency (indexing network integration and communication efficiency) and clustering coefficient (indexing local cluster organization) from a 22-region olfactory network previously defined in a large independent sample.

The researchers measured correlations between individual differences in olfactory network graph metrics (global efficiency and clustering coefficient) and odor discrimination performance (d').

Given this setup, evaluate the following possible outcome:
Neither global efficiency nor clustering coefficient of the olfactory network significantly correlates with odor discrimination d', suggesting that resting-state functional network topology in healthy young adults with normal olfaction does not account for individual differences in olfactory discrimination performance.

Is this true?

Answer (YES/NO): NO